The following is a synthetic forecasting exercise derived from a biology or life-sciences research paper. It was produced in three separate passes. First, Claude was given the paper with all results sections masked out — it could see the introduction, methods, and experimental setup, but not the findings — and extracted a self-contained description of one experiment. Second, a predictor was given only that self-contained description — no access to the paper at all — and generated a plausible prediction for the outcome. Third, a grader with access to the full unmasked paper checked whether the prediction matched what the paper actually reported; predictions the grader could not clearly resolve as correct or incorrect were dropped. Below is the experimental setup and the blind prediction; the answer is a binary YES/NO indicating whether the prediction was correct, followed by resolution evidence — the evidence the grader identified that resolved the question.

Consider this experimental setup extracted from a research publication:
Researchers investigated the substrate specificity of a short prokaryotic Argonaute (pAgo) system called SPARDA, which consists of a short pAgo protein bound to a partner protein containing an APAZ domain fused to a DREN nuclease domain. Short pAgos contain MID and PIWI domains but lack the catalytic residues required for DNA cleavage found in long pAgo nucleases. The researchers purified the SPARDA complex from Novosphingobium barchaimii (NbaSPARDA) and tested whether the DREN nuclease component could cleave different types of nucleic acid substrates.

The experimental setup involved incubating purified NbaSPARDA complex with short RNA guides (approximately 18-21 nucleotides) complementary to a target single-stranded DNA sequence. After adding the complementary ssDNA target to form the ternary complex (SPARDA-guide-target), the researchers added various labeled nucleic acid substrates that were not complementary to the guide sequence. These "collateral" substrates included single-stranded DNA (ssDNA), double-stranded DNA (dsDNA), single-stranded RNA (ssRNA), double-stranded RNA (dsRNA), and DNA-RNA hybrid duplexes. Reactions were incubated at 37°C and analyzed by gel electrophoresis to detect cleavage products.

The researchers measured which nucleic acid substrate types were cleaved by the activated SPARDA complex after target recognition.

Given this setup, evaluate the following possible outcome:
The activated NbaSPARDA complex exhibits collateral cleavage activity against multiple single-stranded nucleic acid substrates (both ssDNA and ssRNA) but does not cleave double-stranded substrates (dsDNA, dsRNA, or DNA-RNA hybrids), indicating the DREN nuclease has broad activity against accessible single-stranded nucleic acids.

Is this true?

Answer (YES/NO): NO